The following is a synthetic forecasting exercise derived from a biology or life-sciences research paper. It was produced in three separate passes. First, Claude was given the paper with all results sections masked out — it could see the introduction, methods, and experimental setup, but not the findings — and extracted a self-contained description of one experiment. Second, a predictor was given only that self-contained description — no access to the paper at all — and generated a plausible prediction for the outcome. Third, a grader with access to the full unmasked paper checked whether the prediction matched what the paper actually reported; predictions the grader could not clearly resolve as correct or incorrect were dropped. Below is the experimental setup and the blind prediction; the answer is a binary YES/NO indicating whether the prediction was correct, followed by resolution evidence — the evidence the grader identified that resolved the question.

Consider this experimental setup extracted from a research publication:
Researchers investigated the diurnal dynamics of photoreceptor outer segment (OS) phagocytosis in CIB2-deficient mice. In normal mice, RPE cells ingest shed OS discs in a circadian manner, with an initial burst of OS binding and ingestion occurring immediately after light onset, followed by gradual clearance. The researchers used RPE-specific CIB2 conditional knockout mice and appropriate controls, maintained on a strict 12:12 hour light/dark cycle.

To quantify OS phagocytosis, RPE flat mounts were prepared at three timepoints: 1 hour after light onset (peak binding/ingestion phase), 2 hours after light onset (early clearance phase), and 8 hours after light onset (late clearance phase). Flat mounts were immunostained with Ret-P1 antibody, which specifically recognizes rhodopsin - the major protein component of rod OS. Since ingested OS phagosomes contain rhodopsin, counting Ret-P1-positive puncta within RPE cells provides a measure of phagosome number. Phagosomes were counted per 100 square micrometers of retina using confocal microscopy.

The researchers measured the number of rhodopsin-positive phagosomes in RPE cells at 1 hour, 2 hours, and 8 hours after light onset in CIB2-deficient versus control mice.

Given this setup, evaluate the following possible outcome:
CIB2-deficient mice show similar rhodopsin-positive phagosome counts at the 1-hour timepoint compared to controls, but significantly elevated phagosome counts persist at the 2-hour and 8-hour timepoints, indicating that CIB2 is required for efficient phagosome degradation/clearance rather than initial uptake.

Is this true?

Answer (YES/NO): YES